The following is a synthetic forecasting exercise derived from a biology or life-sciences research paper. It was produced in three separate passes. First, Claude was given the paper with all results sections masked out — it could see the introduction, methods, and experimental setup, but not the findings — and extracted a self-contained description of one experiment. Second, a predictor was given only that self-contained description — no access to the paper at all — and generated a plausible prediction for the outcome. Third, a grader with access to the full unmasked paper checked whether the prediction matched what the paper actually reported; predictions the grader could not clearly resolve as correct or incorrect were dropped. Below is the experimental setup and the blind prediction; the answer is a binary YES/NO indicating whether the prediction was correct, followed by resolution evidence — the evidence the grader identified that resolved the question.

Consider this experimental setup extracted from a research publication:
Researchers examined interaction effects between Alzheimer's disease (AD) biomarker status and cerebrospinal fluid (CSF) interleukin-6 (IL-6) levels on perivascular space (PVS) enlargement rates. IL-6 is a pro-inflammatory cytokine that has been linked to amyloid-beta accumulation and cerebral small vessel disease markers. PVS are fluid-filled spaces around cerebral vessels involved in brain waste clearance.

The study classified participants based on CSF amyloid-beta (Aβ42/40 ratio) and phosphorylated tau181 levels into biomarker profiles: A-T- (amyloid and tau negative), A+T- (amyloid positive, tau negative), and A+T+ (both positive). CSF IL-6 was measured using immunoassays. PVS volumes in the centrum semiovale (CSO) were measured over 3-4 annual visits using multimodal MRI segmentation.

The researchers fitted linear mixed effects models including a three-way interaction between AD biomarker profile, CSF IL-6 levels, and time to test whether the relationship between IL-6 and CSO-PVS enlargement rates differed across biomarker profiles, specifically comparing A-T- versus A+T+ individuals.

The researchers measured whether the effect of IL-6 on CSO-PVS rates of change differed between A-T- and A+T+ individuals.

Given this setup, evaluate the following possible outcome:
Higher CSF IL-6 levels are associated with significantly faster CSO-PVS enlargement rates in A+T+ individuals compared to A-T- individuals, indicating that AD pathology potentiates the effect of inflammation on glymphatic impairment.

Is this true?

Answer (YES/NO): NO